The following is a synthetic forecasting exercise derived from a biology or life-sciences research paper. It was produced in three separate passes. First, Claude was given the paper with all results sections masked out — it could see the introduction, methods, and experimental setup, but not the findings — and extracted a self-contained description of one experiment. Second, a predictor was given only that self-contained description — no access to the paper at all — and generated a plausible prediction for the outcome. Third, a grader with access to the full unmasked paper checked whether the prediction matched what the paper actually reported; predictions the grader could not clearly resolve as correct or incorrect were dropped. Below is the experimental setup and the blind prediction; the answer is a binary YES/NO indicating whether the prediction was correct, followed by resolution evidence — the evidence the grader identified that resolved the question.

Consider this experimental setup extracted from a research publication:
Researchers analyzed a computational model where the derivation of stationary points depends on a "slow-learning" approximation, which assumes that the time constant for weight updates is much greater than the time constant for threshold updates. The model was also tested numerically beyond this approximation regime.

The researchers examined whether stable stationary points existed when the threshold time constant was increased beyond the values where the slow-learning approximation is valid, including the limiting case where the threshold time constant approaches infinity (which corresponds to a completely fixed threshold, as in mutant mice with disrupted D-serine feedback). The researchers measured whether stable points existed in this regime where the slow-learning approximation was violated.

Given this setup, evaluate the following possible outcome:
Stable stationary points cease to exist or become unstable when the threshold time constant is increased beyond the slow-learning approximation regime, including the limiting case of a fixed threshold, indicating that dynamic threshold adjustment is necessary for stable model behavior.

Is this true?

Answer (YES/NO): NO